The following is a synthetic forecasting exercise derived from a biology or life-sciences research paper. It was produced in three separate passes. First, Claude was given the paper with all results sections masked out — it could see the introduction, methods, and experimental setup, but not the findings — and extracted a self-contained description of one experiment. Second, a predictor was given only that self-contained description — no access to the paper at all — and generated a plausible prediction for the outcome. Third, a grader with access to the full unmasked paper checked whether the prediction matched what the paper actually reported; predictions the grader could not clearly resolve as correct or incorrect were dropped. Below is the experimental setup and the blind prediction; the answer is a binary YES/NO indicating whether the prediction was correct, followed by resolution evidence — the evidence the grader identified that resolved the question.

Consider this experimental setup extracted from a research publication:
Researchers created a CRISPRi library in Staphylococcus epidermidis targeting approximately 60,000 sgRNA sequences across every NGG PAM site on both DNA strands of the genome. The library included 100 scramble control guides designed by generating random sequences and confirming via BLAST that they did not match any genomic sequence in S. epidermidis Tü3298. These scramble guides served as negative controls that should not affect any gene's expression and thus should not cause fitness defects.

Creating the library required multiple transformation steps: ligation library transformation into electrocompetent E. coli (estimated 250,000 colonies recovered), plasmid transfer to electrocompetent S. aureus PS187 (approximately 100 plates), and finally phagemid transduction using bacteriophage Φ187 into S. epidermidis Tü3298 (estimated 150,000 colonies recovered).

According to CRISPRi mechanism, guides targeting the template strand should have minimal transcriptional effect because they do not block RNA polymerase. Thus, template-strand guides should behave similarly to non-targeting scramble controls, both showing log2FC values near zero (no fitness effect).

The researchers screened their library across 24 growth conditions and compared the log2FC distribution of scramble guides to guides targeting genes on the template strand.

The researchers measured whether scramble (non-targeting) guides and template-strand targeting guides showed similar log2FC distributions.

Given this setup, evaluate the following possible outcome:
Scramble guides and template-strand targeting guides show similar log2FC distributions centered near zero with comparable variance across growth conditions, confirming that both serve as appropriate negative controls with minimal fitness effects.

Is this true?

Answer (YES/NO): NO